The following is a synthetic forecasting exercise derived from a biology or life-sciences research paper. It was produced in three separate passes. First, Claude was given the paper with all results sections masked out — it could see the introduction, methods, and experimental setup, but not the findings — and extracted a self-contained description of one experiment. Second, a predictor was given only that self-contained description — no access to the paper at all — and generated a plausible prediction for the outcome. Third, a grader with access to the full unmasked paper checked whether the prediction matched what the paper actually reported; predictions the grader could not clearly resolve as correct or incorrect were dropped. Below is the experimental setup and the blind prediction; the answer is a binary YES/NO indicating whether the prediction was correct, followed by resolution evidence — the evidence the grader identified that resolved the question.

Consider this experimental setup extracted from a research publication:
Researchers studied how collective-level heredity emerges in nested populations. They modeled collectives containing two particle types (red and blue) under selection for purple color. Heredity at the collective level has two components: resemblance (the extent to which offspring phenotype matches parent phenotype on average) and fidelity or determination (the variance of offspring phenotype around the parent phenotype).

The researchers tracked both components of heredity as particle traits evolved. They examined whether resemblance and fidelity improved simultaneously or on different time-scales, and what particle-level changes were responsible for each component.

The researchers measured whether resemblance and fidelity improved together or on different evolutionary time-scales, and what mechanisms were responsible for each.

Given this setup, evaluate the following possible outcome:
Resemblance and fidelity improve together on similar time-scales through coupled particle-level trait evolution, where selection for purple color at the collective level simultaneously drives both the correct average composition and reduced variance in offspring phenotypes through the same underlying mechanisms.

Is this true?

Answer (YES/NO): NO